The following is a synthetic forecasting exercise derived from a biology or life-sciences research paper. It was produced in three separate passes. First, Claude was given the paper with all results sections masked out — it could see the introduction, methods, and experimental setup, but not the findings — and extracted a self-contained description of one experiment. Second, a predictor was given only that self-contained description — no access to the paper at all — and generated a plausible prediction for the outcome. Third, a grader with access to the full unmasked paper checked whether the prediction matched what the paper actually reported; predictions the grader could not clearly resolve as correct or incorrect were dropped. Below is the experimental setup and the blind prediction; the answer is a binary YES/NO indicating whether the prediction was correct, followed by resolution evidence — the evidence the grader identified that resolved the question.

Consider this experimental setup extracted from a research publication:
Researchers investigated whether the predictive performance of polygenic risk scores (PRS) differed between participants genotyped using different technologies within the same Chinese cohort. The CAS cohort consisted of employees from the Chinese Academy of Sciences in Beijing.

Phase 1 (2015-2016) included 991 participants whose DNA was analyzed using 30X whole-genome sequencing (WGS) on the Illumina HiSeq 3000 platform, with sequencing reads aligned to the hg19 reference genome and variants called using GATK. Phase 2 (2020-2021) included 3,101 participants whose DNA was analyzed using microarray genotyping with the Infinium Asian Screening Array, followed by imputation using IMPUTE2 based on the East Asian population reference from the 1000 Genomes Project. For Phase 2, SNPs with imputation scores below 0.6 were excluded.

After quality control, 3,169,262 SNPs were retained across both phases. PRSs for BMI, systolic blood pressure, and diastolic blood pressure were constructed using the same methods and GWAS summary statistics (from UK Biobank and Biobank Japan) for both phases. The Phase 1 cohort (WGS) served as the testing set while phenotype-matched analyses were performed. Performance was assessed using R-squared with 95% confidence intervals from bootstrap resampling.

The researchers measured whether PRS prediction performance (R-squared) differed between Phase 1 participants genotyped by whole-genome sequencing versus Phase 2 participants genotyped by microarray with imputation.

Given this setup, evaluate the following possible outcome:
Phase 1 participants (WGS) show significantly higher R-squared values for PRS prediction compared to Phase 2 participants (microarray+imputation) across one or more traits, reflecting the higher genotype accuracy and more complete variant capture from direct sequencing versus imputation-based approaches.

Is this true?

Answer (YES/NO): NO